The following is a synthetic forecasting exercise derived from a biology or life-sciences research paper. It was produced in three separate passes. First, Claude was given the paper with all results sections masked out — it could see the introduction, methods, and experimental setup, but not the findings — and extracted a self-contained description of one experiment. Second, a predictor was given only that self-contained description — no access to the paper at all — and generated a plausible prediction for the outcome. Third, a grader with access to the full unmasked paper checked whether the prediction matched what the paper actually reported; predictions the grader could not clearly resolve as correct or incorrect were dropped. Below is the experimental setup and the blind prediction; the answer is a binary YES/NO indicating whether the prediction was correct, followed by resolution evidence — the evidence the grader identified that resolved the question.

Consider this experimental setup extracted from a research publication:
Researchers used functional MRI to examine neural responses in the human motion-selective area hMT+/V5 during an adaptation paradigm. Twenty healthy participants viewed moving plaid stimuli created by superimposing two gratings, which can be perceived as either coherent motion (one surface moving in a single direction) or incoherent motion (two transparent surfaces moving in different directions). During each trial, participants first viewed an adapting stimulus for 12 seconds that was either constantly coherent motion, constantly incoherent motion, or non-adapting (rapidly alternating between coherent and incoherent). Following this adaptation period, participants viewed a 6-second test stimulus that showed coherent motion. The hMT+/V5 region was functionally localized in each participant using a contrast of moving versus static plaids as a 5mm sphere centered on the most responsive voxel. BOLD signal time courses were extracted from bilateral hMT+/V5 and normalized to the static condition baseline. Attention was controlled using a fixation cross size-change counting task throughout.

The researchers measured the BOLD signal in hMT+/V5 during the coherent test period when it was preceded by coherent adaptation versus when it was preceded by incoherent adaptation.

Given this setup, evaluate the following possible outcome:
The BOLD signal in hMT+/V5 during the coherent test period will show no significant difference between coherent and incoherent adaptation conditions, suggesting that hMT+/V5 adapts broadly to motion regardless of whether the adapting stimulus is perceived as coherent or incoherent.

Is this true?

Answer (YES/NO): NO